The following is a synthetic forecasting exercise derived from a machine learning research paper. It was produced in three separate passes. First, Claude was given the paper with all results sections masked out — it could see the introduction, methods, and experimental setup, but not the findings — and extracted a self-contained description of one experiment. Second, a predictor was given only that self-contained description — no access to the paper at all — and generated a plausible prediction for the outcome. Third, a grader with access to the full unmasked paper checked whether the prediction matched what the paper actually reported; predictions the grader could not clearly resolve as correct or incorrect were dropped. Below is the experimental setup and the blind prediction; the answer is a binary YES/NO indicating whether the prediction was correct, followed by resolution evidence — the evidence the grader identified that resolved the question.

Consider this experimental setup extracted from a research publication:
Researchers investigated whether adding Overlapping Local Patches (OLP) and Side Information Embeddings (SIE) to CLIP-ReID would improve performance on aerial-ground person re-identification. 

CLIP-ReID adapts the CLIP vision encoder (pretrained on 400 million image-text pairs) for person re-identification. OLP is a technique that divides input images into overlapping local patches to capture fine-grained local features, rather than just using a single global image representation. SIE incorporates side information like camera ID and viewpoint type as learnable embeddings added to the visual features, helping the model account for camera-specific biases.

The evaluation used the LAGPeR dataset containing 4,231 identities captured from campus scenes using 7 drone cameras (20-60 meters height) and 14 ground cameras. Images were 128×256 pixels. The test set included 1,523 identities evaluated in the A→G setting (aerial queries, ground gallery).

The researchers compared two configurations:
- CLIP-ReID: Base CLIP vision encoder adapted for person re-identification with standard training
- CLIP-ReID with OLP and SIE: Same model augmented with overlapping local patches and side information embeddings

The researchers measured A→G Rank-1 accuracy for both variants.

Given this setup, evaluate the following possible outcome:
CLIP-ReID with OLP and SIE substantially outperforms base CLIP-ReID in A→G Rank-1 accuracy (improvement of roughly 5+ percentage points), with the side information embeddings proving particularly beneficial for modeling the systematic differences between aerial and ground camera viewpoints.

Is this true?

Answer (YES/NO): NO